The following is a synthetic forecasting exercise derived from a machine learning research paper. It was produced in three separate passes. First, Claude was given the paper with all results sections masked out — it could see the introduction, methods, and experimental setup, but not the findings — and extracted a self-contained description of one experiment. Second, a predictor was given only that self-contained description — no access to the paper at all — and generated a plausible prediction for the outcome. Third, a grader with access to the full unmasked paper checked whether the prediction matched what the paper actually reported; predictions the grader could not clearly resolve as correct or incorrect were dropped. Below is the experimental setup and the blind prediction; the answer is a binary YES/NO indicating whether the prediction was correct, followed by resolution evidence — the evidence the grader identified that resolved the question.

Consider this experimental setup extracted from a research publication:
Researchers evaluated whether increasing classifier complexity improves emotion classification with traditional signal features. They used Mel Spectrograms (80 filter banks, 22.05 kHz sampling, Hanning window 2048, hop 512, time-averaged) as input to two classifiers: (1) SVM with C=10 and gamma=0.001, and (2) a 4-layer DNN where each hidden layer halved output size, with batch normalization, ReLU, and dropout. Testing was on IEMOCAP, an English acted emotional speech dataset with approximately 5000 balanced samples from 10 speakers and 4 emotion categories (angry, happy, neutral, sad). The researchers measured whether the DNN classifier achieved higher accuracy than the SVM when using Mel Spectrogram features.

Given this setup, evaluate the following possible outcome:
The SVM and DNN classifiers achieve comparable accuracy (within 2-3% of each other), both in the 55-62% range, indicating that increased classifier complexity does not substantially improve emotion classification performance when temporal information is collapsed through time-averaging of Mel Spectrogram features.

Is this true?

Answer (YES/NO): NO